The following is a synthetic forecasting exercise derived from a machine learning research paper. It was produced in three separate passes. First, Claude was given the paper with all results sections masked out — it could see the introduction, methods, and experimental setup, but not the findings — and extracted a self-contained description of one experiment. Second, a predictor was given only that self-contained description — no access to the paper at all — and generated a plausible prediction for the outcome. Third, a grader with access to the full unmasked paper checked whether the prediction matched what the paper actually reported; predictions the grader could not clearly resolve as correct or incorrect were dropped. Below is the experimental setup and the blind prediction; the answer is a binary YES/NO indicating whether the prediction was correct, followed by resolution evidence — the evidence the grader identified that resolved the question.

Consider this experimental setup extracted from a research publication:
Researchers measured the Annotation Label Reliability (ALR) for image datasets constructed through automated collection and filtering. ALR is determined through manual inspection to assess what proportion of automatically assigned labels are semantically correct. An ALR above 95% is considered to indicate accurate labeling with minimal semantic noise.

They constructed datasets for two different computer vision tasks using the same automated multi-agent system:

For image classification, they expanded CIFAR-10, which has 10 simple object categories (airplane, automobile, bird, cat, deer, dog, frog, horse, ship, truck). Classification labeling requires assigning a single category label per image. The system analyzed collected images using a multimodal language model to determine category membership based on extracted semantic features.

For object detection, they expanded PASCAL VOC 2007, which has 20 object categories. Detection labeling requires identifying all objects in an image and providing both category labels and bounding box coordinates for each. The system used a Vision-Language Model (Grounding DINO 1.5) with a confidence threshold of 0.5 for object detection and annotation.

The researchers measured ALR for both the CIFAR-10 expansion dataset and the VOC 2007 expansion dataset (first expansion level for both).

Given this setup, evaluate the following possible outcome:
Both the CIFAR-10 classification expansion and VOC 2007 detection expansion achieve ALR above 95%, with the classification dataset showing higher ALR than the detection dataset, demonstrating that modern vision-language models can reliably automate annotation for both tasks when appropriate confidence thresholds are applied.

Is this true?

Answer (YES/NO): YES